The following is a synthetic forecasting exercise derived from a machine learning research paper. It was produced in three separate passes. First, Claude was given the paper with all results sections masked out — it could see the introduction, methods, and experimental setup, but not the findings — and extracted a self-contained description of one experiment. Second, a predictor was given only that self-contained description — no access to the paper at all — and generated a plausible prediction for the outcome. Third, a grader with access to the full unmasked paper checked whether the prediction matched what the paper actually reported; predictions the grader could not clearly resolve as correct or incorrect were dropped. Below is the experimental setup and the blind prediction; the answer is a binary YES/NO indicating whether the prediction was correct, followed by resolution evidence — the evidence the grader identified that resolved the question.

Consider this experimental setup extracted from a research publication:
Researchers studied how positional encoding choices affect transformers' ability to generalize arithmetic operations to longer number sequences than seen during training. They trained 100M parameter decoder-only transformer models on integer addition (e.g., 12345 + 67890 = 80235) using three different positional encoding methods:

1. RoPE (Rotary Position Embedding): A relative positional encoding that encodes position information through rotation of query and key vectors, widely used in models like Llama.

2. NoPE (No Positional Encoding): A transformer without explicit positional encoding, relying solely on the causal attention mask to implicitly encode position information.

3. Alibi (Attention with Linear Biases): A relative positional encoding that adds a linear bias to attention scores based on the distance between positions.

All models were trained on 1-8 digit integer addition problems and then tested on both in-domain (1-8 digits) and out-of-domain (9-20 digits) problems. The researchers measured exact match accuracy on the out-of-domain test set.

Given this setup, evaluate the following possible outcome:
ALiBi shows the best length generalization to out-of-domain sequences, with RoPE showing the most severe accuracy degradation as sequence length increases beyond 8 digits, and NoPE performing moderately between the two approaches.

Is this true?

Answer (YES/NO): NO